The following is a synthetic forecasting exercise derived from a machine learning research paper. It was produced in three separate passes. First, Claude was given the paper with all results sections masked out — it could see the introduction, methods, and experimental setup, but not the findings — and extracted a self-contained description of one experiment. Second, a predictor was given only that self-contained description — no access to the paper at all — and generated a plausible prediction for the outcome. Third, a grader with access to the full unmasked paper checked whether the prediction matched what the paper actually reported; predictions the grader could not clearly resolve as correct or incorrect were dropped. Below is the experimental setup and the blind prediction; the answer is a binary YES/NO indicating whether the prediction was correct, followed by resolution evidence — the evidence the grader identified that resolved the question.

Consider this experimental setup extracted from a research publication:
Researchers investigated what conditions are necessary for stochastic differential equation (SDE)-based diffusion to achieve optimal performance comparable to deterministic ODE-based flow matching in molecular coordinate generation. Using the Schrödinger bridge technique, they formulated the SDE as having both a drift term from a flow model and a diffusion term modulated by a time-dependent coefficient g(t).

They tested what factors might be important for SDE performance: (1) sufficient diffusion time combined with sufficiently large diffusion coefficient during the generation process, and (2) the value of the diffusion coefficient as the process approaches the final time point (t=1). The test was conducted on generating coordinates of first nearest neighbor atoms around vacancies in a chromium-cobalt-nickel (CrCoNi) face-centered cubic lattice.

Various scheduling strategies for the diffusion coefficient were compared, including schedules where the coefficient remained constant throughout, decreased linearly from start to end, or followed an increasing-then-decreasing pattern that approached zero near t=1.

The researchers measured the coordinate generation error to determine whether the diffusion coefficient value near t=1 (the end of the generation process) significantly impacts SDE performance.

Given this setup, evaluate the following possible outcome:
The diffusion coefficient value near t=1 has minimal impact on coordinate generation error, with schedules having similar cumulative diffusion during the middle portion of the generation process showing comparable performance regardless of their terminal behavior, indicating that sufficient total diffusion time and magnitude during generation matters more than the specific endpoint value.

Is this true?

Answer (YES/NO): NO